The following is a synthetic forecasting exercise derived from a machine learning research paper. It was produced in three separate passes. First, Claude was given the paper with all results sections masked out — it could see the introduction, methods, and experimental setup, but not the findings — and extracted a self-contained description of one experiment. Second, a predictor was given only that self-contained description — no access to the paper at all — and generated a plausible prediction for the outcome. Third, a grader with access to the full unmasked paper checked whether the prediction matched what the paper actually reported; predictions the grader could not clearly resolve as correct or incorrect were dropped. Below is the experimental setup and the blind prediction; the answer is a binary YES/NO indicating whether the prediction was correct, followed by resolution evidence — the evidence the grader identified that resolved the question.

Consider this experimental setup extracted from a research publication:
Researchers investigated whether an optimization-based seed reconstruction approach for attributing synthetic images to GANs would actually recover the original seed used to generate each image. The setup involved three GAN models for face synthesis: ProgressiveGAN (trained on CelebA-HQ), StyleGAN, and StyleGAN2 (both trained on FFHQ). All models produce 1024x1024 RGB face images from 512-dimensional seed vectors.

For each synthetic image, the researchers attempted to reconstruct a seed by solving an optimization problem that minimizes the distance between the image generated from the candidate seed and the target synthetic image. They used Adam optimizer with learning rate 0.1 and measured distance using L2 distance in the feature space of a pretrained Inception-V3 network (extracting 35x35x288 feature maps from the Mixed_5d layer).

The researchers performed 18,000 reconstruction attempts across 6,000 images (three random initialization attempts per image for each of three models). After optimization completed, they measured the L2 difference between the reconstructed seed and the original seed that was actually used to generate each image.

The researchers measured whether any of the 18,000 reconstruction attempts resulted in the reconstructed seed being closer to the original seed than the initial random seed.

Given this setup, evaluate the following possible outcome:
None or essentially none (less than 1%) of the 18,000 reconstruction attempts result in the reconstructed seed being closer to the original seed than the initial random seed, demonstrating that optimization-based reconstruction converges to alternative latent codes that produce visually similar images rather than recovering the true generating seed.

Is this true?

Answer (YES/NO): YES